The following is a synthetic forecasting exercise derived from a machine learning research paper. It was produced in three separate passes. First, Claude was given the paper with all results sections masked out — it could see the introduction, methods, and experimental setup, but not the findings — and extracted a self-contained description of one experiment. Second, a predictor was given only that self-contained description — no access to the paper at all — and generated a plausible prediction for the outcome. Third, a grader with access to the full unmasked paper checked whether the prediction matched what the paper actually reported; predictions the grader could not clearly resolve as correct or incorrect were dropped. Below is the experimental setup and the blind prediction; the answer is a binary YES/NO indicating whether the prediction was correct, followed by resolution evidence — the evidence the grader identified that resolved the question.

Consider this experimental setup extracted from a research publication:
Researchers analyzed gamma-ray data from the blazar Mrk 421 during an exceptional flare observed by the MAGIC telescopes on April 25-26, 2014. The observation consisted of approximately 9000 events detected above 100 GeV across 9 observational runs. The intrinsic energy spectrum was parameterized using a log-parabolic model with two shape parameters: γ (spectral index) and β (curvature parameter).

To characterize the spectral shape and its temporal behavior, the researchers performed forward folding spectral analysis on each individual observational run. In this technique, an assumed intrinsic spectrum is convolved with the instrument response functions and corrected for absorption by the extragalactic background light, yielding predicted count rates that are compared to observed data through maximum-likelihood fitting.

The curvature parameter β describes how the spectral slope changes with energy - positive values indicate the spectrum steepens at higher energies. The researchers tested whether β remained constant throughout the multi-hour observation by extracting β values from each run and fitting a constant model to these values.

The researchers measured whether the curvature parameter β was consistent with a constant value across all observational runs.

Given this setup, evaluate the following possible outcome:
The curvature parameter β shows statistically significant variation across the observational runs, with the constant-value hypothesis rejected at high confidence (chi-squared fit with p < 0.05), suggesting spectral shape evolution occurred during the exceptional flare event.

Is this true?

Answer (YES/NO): NO